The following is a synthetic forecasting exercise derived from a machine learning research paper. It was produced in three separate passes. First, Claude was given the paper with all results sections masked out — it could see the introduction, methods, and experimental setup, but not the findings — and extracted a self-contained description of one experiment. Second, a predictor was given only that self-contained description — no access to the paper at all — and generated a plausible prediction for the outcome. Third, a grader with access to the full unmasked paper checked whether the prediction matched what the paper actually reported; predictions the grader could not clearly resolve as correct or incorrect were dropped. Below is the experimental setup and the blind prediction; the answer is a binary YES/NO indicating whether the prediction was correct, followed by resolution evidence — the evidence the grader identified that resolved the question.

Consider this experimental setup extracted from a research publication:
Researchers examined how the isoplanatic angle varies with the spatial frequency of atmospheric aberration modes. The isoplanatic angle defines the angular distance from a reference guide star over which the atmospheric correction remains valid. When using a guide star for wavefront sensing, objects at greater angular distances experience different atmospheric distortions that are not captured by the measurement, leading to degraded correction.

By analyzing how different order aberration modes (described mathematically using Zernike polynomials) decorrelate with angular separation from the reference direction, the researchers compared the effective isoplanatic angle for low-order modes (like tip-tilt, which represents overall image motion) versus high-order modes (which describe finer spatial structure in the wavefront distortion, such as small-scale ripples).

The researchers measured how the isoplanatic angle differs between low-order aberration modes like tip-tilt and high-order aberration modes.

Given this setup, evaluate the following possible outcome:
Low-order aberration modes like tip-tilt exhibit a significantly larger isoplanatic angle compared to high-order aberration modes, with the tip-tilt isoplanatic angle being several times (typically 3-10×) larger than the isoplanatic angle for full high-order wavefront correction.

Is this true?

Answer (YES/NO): YES